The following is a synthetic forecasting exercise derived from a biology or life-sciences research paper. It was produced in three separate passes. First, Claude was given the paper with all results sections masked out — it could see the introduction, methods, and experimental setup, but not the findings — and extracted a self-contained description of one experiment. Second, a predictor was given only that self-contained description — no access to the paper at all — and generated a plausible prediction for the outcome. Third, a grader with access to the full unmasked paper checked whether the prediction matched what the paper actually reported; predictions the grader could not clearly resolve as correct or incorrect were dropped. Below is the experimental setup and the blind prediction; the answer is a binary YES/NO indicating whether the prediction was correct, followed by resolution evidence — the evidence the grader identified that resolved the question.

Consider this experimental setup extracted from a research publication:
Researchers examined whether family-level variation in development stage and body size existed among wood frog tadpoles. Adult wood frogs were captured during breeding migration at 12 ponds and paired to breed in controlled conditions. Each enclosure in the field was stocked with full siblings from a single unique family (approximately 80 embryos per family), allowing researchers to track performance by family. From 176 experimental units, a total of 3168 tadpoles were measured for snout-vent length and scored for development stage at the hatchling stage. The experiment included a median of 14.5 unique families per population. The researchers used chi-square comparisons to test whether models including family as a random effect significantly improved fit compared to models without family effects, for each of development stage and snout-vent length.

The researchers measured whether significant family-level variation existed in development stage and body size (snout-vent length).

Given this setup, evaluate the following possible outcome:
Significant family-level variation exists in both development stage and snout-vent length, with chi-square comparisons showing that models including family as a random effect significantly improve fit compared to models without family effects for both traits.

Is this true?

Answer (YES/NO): YES